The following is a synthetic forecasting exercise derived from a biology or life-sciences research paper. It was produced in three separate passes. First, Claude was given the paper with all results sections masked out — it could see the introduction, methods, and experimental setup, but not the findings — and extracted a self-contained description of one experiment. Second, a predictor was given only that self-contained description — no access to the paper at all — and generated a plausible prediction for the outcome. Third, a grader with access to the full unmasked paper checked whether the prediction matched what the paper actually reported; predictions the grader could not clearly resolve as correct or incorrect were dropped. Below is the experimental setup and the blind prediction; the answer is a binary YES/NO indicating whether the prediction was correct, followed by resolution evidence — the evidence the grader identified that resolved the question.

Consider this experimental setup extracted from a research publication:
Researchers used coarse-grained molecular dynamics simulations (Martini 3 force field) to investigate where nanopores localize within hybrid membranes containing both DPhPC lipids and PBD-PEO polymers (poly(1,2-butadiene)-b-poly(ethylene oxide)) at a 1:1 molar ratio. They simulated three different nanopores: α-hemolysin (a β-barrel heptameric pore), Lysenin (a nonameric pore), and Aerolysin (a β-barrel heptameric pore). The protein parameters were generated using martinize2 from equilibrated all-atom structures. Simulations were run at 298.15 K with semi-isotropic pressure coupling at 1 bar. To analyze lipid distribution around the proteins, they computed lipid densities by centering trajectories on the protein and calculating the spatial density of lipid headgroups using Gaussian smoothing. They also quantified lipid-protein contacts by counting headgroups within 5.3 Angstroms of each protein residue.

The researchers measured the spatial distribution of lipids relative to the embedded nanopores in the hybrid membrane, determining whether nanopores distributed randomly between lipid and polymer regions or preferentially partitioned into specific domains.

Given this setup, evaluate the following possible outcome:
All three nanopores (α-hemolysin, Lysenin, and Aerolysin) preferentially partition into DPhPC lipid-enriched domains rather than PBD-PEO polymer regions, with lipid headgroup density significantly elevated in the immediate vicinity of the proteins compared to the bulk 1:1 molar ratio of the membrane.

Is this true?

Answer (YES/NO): YES